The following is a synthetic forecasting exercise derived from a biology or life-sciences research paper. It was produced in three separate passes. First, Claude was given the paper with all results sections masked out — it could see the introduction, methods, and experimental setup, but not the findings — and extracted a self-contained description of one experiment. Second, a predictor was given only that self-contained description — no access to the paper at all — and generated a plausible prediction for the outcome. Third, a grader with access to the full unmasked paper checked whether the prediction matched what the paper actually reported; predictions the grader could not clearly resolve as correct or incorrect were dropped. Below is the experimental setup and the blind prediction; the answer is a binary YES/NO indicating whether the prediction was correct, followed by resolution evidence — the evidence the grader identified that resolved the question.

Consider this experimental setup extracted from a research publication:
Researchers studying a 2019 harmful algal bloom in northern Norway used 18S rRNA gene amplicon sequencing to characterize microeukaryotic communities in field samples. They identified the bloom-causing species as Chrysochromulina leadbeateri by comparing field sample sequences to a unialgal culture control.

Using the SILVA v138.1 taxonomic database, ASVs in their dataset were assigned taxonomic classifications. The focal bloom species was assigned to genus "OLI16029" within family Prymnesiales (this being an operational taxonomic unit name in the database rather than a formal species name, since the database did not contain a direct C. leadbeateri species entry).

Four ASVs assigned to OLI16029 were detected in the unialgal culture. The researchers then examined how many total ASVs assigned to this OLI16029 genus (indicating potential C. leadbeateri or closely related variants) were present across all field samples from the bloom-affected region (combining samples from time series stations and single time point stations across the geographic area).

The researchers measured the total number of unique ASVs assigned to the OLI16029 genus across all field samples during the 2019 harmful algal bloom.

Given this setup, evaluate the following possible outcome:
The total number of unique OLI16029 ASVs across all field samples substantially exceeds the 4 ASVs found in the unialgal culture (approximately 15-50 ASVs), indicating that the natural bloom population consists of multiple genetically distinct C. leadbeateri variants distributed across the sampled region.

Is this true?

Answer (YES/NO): NO